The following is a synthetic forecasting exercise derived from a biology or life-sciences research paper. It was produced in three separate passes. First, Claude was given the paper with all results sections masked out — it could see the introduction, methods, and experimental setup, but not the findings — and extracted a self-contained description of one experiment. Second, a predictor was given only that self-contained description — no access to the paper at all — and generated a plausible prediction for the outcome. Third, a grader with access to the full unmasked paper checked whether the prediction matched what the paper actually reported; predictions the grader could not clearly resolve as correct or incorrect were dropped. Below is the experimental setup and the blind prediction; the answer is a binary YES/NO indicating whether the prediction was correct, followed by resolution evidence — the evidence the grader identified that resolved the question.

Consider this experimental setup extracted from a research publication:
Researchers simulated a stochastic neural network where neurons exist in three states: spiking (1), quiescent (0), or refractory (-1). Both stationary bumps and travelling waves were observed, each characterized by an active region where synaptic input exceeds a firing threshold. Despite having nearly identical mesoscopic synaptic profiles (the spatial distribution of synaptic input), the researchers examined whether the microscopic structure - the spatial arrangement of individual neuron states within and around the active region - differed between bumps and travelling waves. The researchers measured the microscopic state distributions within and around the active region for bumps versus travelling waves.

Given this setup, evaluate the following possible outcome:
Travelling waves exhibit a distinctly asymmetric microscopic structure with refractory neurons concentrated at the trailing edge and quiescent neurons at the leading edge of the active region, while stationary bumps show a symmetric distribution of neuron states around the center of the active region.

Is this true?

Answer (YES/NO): YES